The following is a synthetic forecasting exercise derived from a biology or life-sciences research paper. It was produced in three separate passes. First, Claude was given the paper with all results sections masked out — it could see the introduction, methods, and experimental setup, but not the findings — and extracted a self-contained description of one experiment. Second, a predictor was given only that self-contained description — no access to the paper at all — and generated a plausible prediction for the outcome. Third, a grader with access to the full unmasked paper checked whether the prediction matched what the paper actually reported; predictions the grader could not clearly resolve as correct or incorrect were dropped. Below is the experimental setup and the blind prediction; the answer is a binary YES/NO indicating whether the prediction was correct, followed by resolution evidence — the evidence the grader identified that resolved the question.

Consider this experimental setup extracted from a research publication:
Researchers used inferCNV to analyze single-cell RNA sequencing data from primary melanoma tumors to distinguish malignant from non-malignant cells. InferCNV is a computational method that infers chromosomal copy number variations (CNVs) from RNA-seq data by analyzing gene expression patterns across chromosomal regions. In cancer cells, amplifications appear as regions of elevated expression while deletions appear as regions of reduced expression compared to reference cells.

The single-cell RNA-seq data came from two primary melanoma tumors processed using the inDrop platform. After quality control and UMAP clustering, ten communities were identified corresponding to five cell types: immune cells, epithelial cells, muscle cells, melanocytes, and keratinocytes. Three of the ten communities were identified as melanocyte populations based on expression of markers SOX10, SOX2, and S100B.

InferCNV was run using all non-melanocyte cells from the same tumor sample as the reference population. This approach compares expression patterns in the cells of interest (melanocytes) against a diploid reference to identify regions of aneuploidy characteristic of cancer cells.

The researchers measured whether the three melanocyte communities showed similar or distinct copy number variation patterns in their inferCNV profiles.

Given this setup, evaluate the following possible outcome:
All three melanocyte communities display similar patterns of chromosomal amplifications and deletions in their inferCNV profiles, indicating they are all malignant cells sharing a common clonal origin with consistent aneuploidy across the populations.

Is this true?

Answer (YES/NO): YES